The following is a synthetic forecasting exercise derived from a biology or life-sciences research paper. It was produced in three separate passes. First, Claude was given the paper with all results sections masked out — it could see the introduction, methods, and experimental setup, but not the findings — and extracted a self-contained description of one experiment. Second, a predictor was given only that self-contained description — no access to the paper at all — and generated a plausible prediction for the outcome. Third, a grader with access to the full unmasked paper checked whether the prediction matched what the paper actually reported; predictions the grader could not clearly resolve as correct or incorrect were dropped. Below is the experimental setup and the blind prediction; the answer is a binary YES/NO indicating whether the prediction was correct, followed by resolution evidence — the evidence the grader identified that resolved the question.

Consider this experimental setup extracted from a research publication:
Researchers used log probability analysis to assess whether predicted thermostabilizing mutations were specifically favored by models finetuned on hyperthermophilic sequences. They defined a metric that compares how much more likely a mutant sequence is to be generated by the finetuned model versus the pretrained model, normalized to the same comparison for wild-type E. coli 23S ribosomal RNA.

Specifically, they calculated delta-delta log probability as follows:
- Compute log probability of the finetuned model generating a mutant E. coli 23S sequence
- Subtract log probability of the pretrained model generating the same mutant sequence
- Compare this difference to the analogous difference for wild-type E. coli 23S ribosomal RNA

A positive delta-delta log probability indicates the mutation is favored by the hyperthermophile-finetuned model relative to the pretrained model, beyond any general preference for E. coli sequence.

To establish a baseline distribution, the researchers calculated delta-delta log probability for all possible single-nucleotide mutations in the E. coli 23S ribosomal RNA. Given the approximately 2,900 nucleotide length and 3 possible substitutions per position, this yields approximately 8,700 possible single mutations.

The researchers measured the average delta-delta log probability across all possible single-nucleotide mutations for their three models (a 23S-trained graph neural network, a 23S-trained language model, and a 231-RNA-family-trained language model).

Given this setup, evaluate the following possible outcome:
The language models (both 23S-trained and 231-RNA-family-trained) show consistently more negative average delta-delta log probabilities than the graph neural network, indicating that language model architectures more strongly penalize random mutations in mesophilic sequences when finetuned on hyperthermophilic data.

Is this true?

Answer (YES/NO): NO